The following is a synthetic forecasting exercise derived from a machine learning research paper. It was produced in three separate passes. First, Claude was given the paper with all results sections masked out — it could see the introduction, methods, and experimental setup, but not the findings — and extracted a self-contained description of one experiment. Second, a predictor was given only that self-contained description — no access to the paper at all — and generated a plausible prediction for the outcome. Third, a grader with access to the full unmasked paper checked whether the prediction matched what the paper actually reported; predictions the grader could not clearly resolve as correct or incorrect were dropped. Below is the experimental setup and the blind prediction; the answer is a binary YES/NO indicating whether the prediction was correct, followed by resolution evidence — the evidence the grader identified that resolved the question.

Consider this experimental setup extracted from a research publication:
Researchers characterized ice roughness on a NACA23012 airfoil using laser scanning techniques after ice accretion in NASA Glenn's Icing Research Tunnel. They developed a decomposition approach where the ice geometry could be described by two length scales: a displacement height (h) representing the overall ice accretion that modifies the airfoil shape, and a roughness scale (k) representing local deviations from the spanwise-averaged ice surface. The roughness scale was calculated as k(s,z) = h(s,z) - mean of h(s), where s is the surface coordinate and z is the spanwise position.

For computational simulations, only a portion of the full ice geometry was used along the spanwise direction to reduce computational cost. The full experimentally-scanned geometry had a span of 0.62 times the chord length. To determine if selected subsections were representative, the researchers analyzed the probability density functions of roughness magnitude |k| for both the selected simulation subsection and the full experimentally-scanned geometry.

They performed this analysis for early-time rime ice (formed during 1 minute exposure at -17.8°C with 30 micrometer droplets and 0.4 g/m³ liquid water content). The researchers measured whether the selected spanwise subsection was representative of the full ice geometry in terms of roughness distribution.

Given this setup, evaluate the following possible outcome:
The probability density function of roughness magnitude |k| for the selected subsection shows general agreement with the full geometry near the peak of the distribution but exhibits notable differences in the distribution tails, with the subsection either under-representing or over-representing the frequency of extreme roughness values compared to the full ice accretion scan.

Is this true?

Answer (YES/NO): NO